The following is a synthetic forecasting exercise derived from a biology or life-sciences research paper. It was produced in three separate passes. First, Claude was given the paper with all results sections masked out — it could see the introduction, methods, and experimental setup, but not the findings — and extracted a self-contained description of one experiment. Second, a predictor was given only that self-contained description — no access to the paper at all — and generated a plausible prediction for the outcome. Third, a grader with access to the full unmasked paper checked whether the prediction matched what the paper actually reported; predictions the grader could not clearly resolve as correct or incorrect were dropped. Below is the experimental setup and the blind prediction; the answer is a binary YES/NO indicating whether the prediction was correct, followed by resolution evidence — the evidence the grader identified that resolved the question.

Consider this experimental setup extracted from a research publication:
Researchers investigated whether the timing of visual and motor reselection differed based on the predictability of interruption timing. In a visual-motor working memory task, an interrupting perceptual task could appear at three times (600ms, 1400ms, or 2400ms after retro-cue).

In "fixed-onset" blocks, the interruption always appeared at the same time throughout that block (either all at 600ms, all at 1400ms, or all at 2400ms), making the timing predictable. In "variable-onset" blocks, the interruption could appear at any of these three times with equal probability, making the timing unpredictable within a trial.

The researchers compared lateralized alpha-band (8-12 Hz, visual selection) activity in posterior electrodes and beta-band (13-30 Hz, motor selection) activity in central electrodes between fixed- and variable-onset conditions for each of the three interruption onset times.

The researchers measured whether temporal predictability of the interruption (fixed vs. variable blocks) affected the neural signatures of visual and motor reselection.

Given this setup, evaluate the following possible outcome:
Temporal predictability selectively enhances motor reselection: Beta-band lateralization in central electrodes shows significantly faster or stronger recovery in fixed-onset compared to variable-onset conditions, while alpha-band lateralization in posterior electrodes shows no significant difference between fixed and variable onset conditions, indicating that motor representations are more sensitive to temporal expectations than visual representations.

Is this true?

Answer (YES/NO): NO